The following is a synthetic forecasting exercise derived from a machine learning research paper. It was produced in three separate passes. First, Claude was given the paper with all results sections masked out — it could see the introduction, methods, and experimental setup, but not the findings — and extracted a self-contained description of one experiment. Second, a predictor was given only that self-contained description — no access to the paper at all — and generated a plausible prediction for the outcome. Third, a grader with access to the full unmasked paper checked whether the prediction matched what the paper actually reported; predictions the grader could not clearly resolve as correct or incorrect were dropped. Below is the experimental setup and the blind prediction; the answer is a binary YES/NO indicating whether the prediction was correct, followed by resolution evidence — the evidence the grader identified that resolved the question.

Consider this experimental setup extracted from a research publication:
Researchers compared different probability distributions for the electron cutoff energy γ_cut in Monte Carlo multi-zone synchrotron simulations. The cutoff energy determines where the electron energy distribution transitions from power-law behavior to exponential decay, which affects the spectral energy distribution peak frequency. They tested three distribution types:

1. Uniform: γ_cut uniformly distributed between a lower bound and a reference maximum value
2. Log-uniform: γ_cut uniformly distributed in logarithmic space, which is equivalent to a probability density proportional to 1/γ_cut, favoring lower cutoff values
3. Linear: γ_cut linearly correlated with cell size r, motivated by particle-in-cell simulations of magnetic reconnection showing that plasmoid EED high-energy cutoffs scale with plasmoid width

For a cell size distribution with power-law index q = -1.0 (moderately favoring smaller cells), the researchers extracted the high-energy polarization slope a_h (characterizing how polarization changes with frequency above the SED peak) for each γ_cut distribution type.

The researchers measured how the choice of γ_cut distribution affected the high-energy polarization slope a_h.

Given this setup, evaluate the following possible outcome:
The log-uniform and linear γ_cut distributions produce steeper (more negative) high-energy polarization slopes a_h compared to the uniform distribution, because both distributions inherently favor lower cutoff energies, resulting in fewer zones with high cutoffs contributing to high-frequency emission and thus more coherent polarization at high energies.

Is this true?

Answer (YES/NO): NO